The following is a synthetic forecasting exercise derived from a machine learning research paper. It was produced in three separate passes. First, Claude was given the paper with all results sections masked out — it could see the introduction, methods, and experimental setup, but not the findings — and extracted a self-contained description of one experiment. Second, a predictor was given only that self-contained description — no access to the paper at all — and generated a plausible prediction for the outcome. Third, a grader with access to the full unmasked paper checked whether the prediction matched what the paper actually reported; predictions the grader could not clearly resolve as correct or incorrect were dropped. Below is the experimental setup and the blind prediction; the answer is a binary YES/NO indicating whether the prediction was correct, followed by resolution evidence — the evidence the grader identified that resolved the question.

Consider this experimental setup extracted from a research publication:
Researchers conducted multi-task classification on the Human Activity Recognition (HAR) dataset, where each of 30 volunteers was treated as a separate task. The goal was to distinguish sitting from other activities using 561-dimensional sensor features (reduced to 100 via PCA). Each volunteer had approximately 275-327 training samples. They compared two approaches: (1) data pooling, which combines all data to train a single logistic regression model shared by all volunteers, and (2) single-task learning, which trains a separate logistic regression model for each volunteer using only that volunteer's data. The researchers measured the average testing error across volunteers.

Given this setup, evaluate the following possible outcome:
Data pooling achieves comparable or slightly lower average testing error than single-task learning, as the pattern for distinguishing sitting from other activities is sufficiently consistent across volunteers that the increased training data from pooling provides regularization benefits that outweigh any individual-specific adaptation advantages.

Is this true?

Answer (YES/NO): NO